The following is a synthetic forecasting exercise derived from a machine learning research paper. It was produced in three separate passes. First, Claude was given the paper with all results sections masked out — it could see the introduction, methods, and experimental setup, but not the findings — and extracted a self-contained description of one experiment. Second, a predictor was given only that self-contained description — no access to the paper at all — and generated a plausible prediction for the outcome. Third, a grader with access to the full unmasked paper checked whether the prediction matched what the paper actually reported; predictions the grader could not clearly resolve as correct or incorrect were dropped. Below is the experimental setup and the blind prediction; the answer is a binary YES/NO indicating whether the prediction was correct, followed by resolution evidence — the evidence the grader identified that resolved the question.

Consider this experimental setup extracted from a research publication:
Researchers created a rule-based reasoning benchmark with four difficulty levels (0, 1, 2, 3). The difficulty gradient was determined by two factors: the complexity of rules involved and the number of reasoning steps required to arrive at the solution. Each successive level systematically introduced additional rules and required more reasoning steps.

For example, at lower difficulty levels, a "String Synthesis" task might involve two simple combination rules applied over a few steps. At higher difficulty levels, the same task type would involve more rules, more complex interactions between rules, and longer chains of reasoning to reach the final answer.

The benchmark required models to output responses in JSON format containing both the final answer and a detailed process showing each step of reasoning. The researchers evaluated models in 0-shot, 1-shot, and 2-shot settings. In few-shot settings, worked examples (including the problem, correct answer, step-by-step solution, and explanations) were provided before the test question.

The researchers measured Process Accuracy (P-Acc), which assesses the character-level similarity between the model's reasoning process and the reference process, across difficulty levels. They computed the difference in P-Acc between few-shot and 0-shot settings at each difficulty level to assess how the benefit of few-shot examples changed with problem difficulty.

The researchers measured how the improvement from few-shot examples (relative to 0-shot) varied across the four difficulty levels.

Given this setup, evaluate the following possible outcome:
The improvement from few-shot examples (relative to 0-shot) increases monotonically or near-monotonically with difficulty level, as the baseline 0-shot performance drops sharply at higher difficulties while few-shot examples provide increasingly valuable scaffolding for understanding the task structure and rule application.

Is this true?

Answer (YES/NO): NO